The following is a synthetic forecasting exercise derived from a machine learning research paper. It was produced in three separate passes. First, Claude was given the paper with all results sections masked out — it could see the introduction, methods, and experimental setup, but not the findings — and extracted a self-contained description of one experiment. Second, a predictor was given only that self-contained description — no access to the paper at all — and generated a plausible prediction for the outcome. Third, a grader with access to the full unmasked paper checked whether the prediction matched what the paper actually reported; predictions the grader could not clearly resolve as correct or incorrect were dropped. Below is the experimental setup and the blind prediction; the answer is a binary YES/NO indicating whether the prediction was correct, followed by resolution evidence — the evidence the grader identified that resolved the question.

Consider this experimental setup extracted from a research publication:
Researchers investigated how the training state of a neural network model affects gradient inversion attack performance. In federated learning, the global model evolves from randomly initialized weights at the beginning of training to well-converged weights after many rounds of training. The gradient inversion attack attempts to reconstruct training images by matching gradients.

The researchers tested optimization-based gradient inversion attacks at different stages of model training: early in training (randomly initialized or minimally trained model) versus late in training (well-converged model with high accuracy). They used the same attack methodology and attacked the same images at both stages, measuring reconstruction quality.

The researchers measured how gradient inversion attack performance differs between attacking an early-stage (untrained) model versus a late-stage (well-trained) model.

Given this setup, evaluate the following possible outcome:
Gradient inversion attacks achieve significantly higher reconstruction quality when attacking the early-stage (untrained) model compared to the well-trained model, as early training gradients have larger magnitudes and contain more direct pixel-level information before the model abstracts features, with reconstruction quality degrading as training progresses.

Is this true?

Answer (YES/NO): YES